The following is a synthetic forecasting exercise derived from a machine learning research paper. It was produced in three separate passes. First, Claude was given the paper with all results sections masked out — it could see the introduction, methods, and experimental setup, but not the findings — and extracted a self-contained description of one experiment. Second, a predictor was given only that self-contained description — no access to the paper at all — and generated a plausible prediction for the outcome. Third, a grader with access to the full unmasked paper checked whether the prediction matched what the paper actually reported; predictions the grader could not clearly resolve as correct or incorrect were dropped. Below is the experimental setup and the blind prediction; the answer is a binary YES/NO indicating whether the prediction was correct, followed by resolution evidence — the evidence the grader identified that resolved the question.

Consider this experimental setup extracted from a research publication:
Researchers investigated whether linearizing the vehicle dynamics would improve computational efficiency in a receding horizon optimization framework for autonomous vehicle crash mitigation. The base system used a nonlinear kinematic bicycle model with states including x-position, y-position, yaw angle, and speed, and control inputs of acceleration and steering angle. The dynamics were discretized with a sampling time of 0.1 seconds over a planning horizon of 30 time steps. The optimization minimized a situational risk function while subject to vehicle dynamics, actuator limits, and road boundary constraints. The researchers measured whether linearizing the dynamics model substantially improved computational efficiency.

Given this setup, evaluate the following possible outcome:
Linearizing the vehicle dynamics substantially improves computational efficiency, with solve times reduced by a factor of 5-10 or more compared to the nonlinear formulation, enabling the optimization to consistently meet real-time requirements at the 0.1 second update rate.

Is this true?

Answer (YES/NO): NO